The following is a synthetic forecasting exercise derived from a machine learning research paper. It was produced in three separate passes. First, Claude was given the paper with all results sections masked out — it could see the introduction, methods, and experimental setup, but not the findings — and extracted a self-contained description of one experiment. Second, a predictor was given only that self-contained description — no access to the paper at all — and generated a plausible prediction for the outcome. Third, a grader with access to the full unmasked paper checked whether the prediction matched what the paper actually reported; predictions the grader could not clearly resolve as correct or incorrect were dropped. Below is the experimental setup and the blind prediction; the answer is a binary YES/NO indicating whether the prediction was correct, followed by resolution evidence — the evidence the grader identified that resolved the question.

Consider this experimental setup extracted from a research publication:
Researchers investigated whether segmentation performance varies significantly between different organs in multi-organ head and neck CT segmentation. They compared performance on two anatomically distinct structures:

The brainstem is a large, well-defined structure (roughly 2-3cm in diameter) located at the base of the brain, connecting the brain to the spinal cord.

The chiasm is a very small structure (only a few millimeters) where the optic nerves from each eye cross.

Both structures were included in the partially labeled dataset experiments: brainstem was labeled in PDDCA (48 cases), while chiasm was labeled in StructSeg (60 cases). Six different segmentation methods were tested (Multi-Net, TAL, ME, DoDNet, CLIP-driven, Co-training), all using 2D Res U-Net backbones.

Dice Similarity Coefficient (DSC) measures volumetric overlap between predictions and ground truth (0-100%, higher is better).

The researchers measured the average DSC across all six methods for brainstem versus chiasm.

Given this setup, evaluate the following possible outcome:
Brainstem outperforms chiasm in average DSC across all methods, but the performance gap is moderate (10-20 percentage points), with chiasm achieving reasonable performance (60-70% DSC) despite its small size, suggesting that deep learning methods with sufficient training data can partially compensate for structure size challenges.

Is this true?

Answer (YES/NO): NO